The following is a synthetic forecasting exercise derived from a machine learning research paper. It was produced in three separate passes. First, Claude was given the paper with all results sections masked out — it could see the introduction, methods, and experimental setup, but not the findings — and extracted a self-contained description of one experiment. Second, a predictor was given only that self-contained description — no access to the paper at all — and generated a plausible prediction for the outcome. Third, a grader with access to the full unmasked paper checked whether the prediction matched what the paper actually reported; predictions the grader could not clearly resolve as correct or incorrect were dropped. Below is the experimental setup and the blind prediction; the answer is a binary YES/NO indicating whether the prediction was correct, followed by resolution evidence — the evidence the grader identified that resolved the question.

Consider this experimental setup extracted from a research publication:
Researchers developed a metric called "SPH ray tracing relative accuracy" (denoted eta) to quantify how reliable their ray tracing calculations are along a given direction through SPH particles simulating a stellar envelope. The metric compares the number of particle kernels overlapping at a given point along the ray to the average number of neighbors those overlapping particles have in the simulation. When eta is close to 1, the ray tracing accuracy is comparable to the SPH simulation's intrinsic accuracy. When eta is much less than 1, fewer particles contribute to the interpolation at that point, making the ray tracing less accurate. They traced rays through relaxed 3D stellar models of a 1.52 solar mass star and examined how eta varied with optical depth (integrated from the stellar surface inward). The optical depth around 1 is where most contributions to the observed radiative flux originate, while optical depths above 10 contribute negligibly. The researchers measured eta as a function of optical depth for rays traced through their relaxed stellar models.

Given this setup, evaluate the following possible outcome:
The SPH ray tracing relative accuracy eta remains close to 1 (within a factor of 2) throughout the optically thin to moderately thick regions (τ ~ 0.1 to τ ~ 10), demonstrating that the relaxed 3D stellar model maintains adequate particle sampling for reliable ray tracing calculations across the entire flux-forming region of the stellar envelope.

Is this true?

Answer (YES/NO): NO